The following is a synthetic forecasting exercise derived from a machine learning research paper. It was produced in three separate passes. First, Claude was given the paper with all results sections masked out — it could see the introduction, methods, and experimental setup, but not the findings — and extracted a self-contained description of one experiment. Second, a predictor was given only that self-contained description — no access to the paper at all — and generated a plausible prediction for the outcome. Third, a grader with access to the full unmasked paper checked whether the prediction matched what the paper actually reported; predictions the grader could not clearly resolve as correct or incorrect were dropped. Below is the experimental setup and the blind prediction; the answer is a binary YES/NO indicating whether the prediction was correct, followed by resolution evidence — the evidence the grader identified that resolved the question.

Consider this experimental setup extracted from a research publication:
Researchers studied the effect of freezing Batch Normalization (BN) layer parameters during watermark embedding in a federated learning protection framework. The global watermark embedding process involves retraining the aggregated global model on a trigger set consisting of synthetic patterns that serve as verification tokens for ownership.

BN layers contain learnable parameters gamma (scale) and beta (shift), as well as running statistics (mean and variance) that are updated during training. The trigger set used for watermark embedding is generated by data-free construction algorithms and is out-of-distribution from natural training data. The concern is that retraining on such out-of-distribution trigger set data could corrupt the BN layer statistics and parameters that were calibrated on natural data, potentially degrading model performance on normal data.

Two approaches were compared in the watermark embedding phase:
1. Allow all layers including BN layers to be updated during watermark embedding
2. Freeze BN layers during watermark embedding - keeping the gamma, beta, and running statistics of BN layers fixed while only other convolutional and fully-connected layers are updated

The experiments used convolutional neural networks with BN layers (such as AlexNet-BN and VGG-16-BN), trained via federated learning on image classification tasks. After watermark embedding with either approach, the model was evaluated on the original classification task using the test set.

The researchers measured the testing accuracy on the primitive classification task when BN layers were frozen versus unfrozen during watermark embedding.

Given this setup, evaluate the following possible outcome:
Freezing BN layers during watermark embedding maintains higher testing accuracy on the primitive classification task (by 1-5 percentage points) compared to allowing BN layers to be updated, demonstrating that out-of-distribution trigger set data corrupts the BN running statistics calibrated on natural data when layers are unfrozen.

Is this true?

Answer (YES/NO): NO